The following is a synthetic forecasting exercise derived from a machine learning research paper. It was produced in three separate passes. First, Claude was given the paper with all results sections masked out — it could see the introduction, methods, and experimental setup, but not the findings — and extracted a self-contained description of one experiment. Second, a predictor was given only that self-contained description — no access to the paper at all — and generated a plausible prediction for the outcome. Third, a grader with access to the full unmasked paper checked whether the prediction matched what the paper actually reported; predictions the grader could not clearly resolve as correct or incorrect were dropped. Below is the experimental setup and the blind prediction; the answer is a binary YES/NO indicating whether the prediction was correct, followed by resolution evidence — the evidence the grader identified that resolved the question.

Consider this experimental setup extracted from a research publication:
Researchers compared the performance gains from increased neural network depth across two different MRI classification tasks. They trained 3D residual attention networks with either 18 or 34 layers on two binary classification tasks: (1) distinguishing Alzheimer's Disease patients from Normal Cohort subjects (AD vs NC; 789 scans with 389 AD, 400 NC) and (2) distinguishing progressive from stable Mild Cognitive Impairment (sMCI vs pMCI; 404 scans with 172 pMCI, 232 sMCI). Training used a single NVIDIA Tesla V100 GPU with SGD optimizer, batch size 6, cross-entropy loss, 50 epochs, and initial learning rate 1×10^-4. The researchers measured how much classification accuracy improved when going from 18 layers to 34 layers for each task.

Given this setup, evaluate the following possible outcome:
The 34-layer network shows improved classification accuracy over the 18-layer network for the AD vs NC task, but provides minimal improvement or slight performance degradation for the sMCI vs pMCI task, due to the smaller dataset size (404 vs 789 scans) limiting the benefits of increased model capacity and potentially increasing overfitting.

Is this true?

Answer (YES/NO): NO